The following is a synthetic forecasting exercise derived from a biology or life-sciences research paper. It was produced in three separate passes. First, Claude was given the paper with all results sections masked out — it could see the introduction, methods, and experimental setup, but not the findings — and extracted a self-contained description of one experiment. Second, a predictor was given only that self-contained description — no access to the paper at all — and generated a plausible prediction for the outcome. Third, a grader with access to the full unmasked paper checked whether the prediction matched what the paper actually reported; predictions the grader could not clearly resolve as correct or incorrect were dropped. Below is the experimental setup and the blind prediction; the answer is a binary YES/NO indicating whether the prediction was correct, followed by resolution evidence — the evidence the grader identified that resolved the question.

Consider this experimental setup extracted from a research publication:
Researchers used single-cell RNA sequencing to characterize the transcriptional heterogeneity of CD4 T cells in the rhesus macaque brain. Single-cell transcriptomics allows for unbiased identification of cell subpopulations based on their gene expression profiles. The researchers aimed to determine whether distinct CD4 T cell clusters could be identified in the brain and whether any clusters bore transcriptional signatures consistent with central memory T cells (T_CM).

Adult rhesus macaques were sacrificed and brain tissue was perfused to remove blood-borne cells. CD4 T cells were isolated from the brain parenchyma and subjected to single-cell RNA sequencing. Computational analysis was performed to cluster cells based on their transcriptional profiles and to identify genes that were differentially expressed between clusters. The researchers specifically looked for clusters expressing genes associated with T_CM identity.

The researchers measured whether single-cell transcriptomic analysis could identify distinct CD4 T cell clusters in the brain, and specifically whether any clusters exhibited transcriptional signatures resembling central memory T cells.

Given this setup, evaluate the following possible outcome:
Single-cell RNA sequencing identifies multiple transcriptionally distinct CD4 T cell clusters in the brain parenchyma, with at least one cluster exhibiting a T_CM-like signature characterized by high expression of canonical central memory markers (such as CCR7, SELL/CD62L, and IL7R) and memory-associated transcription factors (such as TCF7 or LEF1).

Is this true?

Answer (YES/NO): NO